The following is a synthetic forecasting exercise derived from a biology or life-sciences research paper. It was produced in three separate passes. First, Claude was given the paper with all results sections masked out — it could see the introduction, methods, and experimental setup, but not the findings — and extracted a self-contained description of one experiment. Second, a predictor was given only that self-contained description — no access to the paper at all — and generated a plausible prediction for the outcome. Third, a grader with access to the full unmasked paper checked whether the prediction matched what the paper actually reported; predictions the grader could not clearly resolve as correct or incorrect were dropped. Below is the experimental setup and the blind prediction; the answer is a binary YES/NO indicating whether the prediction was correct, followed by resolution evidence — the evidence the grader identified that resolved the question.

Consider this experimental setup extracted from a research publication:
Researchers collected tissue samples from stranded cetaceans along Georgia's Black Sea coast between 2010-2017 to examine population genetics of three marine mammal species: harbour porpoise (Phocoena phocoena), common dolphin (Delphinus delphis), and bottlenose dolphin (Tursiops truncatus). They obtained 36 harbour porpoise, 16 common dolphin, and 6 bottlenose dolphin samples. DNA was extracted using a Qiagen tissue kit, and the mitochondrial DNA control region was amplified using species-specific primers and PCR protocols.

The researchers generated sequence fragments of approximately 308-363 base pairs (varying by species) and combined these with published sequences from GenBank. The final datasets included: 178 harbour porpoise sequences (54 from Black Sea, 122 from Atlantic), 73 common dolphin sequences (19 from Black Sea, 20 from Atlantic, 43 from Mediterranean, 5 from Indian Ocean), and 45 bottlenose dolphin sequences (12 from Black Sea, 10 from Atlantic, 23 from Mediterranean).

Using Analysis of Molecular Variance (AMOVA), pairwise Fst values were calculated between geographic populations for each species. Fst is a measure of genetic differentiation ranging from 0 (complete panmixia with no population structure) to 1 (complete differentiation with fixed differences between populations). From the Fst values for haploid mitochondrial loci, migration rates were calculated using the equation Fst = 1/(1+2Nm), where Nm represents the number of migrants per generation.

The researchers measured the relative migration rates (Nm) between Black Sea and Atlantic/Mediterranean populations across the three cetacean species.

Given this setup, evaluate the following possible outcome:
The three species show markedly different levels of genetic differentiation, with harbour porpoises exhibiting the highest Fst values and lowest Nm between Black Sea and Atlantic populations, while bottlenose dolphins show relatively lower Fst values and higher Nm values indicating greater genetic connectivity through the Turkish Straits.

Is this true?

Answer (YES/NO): YES